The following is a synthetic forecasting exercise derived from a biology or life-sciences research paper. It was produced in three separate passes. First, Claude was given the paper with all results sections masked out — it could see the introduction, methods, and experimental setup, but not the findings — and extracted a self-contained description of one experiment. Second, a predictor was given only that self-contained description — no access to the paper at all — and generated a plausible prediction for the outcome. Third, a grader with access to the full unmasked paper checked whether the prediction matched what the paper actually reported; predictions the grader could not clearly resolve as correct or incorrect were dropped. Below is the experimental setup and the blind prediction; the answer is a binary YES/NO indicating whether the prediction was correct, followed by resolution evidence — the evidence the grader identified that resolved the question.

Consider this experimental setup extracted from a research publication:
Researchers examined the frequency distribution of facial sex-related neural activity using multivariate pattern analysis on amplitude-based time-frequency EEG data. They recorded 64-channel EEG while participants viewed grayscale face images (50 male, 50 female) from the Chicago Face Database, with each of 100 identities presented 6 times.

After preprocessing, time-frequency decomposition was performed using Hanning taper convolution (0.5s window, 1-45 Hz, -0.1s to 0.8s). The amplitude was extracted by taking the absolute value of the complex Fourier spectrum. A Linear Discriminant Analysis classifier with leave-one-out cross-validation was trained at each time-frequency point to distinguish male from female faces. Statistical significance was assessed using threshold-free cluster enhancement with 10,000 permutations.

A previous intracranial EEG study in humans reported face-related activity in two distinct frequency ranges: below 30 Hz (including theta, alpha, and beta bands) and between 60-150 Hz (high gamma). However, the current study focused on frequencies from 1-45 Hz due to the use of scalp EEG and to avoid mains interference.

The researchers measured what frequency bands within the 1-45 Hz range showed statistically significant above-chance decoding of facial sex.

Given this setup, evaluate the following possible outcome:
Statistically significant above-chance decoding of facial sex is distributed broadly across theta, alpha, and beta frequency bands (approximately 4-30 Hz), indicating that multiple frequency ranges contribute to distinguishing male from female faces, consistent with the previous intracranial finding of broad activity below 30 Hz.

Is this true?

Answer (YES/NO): NO